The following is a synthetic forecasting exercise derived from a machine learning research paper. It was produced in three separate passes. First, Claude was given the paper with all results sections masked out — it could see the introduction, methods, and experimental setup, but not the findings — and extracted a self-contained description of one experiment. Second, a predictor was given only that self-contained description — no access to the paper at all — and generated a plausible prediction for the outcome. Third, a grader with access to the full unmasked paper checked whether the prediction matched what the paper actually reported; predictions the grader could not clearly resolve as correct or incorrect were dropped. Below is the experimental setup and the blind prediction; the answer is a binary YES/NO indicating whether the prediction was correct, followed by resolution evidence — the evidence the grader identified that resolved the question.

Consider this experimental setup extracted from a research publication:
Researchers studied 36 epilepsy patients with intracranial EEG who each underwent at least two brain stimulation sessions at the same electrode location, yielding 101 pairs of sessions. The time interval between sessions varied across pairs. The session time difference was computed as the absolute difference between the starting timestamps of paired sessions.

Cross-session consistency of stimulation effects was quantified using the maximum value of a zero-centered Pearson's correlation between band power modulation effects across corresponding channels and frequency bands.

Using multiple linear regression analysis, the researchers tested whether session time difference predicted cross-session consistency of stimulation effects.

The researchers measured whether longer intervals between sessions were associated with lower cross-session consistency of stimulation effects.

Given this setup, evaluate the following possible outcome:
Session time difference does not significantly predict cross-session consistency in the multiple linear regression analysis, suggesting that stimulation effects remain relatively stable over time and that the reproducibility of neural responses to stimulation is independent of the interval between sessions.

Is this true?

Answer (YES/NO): YES